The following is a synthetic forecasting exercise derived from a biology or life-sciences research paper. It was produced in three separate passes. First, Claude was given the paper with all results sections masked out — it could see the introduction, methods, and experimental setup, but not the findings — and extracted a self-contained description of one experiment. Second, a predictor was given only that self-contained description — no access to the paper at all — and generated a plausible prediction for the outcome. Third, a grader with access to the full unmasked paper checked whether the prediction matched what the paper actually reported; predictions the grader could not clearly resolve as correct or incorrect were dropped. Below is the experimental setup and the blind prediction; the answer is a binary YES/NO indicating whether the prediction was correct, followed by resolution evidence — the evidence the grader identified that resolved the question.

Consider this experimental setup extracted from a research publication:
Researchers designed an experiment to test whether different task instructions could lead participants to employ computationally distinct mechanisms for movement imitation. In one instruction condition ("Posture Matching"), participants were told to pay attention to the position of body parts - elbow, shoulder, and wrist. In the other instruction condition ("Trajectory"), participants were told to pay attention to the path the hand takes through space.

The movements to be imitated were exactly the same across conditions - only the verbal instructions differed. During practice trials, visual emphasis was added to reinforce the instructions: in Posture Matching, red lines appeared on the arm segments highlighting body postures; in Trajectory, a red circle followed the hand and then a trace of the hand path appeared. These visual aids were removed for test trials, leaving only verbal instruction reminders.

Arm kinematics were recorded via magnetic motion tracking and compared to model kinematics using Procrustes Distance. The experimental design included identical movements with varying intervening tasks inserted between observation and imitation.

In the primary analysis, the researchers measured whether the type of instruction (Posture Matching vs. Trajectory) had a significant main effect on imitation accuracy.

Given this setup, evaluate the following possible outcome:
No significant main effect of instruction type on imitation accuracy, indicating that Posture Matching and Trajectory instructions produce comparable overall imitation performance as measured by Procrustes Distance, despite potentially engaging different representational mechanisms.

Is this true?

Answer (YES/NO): YES